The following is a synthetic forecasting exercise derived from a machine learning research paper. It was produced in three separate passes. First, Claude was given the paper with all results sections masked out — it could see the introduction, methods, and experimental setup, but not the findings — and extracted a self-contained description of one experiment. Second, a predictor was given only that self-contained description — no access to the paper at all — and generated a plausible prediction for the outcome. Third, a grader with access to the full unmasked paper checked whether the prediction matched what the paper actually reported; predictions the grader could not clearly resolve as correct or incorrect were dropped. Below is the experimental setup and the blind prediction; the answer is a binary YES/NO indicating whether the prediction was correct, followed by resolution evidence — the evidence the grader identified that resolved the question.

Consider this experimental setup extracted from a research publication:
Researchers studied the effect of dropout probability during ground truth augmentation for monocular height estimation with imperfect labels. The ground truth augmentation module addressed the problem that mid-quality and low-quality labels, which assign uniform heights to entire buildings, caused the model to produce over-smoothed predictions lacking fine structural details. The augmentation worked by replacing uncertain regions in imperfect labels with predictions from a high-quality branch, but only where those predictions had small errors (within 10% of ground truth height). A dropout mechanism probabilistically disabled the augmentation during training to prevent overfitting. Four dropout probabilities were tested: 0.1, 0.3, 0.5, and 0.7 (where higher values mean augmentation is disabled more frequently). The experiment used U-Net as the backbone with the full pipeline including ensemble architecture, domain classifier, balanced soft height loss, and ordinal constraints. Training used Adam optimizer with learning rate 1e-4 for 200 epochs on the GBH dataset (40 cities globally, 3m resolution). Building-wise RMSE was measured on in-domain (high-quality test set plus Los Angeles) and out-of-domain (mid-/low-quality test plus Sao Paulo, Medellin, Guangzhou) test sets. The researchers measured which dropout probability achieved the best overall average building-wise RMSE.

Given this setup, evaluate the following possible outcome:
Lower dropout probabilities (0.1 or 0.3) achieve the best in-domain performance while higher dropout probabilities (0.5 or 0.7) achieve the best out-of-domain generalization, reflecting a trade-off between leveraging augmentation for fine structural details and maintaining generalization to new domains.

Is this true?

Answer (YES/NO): NO